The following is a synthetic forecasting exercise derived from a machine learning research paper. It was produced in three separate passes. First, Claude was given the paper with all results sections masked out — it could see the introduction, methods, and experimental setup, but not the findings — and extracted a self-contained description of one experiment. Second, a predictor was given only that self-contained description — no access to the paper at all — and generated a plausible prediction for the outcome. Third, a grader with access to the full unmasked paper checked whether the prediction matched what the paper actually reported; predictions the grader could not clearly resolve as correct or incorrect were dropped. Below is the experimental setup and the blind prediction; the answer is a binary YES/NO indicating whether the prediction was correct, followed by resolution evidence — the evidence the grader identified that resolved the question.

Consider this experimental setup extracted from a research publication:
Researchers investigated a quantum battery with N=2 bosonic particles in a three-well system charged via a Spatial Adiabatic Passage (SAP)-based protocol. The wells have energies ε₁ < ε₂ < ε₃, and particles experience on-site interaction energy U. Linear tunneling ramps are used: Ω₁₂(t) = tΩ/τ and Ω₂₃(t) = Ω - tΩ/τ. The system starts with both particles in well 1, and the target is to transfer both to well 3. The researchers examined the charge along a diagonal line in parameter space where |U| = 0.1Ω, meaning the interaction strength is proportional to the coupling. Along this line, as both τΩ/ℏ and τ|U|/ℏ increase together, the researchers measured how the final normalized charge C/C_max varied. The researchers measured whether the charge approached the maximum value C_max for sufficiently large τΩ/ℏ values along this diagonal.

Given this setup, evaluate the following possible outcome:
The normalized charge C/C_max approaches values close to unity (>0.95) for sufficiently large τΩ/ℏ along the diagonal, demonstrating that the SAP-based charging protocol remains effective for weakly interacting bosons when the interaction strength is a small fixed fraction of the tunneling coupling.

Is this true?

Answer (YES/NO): NO